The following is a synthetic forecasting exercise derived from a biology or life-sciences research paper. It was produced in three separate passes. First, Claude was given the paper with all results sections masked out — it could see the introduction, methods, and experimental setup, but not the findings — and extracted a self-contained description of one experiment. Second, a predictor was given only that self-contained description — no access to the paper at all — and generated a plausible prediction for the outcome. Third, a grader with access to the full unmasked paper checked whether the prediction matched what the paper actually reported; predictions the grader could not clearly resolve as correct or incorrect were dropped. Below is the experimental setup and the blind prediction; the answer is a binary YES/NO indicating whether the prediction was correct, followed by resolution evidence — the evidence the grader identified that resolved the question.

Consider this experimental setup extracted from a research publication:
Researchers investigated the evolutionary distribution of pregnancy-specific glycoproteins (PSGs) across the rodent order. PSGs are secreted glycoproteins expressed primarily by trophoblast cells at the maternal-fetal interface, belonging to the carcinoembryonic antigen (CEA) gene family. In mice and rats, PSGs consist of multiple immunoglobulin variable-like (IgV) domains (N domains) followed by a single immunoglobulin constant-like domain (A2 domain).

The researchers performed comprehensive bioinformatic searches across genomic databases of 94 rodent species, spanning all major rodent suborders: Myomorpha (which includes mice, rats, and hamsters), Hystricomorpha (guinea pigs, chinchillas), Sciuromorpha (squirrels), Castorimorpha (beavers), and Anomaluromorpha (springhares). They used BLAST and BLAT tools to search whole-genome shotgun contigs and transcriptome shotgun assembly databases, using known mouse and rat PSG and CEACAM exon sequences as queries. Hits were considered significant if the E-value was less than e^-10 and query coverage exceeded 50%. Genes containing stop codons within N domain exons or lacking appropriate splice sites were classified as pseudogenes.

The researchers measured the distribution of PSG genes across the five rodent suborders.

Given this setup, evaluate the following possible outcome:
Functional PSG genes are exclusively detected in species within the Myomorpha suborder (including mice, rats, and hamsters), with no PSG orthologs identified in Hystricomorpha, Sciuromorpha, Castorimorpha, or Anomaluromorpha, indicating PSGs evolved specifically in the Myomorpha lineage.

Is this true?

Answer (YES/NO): YES